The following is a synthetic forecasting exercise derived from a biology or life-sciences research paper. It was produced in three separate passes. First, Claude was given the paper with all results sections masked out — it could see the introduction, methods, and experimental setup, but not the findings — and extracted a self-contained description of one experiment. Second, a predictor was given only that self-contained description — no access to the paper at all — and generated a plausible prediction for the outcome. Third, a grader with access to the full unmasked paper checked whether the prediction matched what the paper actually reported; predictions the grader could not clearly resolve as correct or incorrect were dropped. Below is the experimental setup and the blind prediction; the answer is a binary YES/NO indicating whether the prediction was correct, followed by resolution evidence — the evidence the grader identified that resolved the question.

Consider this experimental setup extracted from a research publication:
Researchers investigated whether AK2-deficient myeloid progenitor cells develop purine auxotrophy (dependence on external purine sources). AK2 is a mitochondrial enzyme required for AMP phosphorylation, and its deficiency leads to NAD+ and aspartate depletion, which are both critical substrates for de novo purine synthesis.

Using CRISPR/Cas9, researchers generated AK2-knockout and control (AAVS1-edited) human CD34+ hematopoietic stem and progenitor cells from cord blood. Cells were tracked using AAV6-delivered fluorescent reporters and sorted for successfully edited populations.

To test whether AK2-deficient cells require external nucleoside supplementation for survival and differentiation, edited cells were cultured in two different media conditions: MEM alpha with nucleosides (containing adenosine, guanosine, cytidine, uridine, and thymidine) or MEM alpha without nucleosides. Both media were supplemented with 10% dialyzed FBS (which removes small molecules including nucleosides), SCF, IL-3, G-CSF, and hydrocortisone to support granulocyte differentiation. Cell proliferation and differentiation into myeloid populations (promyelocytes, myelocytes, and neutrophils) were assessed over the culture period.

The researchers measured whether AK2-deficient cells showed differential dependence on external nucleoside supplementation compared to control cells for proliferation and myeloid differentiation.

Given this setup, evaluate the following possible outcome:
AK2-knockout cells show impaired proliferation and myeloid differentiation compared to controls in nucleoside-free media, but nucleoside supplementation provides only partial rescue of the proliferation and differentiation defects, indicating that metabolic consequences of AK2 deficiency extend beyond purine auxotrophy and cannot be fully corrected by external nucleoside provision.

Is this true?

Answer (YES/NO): NO